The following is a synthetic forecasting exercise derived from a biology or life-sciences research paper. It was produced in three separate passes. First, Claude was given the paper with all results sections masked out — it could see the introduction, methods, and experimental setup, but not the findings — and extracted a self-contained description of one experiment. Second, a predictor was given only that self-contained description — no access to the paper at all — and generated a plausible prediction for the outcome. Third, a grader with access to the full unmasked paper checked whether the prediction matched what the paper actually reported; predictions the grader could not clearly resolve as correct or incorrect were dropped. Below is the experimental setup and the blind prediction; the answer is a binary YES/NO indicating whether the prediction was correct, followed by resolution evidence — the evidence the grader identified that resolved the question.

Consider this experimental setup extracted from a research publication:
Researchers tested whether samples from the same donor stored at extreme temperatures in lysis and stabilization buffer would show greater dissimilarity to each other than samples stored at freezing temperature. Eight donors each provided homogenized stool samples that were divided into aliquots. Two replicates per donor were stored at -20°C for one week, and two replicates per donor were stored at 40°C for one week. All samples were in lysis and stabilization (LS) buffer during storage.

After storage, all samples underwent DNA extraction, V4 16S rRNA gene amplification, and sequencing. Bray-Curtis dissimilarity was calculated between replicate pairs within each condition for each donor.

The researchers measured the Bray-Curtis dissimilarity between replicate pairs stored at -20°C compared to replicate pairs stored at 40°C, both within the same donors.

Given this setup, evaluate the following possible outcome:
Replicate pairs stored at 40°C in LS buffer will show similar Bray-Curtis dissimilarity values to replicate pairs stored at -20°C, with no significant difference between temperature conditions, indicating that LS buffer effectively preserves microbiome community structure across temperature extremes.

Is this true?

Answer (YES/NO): YES